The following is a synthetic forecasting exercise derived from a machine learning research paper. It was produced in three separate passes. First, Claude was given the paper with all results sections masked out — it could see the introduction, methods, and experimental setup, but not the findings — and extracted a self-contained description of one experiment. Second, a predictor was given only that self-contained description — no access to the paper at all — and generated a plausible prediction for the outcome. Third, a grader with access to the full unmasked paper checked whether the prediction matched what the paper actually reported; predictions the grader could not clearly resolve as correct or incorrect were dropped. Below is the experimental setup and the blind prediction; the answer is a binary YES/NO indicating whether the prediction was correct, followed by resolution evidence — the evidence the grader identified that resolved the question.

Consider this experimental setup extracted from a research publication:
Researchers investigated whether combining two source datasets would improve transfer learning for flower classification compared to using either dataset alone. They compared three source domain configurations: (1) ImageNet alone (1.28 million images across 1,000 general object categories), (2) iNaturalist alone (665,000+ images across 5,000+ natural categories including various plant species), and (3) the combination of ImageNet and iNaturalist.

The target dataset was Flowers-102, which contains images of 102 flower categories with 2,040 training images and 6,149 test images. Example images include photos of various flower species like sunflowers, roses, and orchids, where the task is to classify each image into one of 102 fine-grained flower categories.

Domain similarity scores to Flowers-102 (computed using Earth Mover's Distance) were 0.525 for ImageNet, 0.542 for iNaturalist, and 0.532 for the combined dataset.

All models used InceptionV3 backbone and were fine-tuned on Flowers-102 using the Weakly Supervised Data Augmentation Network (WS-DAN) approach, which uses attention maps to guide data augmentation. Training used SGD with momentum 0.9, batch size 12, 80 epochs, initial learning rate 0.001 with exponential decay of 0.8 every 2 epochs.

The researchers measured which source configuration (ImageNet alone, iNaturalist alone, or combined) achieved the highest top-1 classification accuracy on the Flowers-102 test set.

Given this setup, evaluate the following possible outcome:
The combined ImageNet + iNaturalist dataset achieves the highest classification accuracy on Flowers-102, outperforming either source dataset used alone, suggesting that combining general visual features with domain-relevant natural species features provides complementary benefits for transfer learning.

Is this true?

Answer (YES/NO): NO